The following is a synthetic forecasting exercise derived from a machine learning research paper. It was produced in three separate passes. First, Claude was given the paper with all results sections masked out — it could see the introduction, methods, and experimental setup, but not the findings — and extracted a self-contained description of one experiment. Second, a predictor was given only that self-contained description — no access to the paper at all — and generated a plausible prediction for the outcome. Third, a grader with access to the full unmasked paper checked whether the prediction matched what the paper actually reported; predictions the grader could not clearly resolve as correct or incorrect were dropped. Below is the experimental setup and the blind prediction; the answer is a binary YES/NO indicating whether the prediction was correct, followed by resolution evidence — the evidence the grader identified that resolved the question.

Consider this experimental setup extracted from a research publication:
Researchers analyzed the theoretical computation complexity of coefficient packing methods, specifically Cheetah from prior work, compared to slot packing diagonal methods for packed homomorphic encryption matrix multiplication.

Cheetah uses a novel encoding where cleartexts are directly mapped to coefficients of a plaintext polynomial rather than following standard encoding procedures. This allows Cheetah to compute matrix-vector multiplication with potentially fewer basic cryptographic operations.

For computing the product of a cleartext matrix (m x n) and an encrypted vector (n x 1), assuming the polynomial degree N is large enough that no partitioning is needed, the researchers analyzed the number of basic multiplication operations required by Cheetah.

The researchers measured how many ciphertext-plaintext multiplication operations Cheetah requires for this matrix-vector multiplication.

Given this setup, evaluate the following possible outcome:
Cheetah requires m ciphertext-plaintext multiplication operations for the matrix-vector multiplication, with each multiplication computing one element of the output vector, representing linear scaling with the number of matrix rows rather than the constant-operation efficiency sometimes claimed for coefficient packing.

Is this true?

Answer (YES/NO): NO